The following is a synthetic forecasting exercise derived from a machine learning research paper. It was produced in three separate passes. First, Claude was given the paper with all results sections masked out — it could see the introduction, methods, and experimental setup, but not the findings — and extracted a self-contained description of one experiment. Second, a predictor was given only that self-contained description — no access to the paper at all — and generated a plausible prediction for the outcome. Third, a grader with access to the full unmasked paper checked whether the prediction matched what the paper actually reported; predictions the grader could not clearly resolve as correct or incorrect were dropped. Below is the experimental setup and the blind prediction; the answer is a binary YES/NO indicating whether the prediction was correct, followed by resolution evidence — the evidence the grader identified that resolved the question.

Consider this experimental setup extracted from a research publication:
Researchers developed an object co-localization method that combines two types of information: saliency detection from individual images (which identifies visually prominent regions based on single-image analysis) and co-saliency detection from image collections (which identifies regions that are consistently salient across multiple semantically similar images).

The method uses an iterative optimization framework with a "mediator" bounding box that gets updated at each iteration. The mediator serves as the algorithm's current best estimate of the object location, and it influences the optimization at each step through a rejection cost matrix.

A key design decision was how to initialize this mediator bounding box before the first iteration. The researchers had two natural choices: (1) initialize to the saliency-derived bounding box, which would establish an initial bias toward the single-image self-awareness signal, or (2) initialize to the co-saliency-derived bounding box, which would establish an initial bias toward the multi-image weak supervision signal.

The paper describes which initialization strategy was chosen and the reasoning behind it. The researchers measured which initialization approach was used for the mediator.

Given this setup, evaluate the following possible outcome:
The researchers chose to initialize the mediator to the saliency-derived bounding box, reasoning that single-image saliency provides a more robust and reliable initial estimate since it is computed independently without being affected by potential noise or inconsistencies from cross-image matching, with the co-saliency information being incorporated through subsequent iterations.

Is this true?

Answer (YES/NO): NO